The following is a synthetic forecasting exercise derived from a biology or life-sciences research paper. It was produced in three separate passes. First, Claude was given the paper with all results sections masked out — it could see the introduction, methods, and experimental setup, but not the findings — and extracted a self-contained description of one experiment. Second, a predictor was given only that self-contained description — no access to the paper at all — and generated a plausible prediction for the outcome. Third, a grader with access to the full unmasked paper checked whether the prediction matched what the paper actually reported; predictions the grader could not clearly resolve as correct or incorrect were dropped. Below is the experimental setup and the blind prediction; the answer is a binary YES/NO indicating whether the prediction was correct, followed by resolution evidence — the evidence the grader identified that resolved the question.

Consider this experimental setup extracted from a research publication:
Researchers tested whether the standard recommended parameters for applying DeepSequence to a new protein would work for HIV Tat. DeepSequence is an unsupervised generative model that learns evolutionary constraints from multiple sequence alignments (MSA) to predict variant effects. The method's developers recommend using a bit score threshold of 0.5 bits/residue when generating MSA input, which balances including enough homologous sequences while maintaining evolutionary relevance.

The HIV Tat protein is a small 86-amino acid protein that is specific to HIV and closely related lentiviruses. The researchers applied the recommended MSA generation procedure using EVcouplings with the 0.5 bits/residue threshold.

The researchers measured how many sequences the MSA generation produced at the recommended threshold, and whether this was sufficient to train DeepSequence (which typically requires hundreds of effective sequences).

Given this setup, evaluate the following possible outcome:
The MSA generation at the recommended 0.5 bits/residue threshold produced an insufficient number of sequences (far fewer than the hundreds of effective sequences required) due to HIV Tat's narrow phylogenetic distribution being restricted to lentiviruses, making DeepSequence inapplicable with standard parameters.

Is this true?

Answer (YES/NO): YES